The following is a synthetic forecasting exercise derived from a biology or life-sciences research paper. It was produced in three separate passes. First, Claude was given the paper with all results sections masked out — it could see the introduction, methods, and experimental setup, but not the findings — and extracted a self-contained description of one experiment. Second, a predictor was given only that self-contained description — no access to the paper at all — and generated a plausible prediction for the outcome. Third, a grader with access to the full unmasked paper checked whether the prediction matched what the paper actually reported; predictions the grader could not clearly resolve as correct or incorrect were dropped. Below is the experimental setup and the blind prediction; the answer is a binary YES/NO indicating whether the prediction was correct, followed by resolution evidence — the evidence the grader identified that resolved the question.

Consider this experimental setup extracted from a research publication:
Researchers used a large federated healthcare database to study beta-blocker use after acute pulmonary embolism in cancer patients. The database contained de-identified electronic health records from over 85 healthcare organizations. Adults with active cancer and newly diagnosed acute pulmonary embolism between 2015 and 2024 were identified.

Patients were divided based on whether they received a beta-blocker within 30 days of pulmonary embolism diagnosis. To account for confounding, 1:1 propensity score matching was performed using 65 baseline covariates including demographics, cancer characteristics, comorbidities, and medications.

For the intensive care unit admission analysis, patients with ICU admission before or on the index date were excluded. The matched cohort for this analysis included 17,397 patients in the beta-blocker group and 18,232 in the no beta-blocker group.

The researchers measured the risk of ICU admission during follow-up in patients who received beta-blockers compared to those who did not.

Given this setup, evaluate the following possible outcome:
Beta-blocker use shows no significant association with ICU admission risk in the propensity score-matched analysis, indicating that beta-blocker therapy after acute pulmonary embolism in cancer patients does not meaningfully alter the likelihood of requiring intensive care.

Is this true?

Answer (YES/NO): NO